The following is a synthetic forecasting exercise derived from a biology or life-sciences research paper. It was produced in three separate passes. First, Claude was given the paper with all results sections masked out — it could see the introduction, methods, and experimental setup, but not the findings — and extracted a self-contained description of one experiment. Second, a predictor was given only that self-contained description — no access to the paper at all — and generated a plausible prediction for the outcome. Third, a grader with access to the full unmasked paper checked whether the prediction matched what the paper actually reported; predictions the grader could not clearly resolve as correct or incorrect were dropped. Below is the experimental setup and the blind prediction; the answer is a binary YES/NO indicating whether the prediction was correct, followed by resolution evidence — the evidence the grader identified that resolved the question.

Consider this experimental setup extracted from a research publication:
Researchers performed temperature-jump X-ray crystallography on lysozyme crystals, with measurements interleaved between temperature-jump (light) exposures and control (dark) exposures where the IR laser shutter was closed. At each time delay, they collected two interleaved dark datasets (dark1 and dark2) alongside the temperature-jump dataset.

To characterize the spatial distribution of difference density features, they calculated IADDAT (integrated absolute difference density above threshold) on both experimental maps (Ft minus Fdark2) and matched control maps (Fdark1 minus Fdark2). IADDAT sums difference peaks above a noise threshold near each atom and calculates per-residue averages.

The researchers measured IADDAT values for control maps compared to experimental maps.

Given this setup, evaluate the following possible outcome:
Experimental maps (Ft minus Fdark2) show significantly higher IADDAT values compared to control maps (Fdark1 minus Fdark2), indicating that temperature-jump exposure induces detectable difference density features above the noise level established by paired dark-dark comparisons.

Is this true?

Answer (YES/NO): YES